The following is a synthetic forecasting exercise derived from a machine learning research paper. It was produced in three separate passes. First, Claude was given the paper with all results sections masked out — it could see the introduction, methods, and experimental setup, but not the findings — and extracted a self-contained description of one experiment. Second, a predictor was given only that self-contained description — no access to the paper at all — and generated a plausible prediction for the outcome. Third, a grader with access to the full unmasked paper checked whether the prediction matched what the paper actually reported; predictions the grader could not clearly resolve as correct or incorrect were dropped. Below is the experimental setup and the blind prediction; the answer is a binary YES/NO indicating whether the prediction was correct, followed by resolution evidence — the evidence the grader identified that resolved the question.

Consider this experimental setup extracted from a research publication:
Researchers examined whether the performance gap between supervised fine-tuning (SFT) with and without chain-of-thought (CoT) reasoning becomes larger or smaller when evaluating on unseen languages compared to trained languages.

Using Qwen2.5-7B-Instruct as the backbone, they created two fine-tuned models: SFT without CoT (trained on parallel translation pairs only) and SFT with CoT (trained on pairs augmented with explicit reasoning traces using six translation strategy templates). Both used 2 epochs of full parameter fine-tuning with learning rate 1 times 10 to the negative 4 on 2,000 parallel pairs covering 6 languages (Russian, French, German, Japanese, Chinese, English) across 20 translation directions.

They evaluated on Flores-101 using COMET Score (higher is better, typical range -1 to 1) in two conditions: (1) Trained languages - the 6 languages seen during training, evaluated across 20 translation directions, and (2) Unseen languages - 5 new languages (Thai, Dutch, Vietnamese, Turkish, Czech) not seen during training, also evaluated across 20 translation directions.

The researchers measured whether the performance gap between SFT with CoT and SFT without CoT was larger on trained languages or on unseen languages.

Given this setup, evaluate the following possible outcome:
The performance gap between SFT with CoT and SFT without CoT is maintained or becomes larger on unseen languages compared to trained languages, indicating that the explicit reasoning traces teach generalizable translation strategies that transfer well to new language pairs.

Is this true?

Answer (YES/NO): NO